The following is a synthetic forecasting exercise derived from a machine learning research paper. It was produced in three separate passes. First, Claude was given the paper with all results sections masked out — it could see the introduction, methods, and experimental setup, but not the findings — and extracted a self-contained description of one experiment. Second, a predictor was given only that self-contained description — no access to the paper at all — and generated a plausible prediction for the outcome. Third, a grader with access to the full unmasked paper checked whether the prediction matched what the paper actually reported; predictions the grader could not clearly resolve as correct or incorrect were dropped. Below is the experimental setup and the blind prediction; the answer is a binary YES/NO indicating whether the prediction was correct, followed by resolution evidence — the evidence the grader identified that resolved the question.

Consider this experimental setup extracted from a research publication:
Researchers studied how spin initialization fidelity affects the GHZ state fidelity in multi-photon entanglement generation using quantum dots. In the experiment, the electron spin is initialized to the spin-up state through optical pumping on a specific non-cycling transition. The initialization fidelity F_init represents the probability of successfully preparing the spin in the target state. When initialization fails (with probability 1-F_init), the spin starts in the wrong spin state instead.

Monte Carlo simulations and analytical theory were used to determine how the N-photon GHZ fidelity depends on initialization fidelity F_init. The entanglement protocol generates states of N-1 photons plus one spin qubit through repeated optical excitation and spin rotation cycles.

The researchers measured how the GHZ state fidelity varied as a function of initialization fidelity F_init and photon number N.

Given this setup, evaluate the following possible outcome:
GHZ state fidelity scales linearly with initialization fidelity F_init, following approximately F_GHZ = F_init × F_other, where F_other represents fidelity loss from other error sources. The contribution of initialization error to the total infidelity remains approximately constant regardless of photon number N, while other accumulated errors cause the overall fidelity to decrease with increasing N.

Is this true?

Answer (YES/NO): YES